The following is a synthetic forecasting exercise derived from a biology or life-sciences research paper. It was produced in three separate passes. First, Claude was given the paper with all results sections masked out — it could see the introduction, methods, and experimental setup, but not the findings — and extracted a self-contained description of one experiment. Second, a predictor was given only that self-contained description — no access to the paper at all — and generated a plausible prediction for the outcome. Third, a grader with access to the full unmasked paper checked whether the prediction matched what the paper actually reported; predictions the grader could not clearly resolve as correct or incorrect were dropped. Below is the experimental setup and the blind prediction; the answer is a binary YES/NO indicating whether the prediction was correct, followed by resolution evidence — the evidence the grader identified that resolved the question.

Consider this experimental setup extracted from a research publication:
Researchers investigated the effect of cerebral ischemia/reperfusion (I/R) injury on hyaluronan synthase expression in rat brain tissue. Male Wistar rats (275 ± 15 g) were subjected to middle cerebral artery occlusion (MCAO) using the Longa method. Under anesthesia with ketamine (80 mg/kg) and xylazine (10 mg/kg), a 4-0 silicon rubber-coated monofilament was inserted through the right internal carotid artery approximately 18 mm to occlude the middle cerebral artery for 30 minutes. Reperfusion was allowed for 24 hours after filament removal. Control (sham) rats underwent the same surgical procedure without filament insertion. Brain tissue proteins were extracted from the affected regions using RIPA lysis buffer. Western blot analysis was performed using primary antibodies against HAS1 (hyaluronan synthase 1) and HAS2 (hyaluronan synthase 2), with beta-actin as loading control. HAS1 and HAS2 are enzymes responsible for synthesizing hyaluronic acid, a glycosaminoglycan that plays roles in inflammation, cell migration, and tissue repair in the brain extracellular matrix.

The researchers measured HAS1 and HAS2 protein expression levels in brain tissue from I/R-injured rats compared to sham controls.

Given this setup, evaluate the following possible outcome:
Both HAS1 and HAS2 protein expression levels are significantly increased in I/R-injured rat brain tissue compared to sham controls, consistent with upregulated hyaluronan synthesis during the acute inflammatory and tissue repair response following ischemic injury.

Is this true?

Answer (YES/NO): YES